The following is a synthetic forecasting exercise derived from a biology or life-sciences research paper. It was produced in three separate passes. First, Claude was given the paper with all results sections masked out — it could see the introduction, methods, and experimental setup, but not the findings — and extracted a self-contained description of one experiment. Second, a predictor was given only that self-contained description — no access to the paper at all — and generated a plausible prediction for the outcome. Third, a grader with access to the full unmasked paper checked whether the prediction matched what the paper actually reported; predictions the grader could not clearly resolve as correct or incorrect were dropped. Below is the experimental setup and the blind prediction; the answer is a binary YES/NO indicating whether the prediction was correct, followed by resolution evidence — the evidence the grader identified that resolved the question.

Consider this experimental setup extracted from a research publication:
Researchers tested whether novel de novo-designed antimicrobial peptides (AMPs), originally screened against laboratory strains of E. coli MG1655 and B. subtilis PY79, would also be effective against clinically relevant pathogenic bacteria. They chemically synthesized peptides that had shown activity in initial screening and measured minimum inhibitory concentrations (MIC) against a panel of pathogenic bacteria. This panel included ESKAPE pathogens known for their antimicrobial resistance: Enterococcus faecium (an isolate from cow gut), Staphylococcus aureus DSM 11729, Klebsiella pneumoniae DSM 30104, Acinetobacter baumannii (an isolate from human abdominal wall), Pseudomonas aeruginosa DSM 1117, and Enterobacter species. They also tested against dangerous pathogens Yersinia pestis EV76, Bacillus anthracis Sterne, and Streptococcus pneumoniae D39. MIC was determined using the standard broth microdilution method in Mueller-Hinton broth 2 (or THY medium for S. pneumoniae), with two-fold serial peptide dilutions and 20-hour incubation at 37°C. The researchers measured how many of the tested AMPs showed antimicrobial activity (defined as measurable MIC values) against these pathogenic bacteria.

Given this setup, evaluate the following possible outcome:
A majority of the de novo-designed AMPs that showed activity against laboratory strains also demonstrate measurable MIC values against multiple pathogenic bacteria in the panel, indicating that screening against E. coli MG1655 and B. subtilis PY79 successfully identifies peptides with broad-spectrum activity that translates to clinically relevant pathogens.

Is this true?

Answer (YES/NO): YES